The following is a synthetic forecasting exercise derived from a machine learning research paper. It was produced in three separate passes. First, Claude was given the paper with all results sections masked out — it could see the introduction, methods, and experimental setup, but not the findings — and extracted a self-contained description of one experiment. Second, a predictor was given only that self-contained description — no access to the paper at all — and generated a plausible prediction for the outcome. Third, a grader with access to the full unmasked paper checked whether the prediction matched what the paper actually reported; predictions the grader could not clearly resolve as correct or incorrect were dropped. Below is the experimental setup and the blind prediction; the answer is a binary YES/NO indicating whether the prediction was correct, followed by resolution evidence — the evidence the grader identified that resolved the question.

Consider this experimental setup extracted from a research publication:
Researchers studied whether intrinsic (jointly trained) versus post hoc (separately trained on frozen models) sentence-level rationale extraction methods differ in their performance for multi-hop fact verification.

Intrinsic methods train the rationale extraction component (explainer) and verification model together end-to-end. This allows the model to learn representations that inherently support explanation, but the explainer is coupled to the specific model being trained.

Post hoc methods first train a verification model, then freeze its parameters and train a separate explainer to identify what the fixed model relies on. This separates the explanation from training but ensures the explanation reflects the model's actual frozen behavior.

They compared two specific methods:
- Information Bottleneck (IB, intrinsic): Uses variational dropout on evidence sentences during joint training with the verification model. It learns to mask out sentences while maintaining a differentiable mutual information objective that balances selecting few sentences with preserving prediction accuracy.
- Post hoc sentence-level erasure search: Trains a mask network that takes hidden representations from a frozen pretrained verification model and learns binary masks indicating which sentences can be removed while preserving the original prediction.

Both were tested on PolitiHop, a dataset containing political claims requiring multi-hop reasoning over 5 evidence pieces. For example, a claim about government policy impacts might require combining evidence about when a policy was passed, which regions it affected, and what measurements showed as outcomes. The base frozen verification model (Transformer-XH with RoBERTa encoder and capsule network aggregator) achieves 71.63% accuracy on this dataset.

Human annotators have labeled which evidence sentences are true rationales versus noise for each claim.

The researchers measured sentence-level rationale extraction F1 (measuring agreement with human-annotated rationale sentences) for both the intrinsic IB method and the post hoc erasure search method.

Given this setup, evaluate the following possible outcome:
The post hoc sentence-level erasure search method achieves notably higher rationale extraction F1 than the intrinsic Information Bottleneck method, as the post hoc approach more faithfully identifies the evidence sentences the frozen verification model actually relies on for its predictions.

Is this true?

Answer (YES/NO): YES